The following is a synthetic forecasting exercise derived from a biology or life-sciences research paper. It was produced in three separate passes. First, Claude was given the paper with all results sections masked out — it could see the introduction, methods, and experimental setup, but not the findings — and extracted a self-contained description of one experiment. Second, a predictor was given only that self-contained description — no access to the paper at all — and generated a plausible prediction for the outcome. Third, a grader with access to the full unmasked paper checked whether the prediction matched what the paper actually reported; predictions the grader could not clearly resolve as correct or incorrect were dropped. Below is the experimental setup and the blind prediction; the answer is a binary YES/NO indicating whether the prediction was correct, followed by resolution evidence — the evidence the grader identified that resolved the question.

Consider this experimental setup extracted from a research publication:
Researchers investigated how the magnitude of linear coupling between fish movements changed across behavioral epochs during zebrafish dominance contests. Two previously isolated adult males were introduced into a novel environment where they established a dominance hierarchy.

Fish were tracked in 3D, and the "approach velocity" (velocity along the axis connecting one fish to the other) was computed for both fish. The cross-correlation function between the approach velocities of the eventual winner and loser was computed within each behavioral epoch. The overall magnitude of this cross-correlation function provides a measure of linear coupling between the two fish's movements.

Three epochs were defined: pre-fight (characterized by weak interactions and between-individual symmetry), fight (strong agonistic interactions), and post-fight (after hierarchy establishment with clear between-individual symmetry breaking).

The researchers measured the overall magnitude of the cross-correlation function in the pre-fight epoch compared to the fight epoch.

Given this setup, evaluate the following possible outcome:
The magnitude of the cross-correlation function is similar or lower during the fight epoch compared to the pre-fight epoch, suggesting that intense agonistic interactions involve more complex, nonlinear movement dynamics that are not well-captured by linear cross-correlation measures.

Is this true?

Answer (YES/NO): NO